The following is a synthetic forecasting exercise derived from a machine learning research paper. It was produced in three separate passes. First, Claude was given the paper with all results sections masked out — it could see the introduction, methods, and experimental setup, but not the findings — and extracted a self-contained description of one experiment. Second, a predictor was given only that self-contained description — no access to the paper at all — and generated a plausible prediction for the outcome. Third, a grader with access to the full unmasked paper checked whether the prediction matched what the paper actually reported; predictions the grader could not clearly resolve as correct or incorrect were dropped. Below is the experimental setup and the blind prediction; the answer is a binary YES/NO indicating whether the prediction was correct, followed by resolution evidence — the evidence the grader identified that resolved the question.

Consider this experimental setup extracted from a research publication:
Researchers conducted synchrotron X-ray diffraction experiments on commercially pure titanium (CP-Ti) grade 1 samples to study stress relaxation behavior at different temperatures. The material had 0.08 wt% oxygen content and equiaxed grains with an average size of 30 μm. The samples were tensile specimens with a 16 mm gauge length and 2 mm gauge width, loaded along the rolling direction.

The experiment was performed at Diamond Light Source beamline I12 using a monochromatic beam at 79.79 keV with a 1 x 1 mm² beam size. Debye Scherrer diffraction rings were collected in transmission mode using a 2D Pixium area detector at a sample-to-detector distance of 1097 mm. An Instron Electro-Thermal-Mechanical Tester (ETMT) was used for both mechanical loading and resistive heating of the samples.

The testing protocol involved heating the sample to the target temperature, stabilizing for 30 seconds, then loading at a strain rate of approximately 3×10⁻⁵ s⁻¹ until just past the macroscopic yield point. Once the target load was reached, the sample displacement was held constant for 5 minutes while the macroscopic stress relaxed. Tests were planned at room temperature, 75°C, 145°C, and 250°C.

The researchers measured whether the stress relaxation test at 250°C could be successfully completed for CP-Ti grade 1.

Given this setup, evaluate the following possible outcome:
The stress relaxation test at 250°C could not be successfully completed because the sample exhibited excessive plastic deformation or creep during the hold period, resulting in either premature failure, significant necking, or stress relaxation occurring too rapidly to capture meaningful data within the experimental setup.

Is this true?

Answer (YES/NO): YES